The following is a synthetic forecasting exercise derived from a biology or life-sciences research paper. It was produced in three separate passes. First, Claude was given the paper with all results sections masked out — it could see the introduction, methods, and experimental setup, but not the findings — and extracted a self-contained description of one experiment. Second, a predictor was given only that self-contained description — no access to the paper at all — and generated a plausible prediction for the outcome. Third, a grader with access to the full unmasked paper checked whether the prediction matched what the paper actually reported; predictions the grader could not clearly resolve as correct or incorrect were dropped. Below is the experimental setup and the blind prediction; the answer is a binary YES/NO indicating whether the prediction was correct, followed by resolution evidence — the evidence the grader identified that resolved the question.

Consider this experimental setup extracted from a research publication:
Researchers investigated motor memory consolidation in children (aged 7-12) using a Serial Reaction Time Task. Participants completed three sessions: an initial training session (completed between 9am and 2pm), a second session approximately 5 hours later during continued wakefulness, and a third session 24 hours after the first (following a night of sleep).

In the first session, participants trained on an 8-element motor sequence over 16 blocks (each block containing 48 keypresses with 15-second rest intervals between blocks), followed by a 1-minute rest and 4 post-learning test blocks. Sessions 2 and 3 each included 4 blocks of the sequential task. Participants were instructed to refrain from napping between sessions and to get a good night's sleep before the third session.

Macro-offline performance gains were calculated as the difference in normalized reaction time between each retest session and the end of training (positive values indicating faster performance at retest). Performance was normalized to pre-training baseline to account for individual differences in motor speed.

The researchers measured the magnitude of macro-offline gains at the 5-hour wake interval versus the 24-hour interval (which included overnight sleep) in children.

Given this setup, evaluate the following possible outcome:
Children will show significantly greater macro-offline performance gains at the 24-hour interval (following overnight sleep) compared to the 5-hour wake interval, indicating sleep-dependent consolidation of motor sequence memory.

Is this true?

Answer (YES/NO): YES